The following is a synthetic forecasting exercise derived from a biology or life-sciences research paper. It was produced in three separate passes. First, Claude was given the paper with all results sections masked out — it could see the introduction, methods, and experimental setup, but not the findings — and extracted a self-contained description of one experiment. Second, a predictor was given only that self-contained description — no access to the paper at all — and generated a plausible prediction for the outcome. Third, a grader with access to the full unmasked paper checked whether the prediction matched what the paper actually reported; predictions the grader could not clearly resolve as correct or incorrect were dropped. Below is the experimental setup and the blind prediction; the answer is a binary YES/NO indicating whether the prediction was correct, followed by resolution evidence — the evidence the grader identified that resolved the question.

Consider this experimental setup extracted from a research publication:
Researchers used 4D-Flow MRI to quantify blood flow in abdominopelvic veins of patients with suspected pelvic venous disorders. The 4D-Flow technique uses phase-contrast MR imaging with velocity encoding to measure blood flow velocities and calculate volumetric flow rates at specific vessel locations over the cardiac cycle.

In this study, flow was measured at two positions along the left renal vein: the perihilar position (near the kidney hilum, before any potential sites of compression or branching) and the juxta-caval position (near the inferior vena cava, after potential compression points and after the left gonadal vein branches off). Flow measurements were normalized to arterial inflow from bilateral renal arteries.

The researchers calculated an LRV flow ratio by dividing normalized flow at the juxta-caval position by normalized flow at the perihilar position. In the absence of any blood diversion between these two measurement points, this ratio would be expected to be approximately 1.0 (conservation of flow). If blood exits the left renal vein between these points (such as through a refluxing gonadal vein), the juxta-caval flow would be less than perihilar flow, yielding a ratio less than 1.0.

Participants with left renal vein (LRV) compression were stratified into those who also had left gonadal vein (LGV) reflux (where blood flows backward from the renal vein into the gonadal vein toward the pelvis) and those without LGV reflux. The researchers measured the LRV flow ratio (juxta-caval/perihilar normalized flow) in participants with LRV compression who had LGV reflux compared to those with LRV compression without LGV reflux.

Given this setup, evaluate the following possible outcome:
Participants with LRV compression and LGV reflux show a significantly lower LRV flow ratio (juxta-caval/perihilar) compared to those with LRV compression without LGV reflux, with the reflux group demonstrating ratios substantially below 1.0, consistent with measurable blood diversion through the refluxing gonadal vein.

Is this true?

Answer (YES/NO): YES